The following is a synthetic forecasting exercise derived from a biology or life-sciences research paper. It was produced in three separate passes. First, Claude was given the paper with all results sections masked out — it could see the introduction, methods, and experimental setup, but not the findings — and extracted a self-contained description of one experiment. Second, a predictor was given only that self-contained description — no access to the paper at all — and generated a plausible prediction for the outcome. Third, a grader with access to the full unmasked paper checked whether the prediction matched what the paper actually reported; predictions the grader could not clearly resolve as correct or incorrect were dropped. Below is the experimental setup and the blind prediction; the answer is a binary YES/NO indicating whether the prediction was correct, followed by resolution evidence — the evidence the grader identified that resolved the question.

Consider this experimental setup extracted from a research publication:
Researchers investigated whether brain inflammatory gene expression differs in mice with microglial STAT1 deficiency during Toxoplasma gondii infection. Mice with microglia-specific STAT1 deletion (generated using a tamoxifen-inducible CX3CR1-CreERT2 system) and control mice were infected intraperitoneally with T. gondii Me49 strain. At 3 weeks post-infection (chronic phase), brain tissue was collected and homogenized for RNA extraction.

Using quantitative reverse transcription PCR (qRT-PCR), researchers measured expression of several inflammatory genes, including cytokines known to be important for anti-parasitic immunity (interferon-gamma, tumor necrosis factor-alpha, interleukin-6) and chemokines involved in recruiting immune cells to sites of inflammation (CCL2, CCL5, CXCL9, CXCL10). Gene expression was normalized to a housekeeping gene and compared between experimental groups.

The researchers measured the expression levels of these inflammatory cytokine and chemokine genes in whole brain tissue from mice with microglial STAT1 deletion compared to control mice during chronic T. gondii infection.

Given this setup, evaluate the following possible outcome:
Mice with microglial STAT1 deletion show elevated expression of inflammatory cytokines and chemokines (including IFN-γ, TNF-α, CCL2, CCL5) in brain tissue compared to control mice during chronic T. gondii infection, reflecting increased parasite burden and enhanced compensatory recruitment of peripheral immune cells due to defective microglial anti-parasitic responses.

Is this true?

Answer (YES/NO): YES